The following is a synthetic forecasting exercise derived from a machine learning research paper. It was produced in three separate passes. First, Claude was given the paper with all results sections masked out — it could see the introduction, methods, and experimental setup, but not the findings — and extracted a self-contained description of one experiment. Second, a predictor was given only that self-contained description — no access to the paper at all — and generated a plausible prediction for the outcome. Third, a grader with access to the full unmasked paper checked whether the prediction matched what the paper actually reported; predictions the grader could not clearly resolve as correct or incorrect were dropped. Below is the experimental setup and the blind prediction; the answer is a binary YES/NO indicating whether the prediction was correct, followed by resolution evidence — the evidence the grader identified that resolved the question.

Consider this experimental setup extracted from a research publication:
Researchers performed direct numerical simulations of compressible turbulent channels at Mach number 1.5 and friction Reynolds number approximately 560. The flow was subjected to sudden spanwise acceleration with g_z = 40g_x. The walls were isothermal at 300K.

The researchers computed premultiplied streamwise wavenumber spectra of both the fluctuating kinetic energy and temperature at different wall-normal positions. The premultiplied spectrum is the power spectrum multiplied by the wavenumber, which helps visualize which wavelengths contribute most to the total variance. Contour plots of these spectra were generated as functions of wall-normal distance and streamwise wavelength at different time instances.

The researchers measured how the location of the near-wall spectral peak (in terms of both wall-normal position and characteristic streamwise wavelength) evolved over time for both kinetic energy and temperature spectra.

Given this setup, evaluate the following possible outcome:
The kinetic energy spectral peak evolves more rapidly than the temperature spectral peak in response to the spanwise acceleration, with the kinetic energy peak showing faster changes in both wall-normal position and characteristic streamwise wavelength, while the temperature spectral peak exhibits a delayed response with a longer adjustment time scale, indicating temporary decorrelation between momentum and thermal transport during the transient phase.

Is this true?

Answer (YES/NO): NO